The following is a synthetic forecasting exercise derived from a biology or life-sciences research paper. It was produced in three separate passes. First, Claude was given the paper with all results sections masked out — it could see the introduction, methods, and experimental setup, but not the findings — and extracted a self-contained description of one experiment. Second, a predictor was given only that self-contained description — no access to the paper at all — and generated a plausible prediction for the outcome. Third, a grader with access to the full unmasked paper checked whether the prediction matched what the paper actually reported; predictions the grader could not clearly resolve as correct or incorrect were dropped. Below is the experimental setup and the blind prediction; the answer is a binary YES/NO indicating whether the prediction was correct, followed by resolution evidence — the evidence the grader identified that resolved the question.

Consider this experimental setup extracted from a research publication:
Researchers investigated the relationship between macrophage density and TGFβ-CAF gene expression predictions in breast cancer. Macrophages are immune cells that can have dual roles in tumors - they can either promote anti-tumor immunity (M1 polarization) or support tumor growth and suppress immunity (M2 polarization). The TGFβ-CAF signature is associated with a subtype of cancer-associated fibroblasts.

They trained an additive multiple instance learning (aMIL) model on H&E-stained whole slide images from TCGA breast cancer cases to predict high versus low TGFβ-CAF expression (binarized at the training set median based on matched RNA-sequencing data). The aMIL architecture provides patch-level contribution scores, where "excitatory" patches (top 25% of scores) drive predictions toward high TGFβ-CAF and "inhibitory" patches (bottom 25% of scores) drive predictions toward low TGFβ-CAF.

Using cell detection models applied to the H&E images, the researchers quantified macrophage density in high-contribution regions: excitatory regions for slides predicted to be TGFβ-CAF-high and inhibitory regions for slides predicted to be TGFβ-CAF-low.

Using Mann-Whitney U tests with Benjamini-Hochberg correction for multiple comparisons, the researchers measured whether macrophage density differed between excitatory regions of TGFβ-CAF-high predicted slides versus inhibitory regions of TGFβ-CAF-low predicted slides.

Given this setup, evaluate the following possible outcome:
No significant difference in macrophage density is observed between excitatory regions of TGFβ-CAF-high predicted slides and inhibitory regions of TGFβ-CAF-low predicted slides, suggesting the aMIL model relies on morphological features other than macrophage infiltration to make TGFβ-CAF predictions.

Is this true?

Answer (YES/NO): NO